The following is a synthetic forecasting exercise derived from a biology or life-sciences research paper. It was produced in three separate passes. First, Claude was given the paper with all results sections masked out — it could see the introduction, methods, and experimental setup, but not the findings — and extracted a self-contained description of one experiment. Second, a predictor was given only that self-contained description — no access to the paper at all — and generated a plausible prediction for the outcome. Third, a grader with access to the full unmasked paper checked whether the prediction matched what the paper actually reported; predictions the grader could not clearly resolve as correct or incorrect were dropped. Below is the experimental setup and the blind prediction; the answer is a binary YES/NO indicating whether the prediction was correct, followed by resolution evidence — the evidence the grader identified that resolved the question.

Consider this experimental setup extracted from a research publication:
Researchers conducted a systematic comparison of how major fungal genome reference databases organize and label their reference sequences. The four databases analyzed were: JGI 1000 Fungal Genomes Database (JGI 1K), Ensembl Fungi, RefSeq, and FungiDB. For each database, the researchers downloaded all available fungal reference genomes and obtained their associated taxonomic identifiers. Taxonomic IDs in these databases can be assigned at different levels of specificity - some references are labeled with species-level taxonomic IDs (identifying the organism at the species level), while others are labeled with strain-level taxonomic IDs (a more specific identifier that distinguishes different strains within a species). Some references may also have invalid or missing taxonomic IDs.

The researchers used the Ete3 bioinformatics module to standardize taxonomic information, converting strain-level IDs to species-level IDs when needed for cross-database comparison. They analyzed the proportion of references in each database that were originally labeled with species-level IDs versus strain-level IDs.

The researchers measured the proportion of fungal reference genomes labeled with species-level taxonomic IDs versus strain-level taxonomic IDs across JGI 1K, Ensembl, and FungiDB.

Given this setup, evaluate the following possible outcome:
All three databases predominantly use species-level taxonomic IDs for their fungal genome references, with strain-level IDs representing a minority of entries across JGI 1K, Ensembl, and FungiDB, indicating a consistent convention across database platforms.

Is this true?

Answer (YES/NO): NO